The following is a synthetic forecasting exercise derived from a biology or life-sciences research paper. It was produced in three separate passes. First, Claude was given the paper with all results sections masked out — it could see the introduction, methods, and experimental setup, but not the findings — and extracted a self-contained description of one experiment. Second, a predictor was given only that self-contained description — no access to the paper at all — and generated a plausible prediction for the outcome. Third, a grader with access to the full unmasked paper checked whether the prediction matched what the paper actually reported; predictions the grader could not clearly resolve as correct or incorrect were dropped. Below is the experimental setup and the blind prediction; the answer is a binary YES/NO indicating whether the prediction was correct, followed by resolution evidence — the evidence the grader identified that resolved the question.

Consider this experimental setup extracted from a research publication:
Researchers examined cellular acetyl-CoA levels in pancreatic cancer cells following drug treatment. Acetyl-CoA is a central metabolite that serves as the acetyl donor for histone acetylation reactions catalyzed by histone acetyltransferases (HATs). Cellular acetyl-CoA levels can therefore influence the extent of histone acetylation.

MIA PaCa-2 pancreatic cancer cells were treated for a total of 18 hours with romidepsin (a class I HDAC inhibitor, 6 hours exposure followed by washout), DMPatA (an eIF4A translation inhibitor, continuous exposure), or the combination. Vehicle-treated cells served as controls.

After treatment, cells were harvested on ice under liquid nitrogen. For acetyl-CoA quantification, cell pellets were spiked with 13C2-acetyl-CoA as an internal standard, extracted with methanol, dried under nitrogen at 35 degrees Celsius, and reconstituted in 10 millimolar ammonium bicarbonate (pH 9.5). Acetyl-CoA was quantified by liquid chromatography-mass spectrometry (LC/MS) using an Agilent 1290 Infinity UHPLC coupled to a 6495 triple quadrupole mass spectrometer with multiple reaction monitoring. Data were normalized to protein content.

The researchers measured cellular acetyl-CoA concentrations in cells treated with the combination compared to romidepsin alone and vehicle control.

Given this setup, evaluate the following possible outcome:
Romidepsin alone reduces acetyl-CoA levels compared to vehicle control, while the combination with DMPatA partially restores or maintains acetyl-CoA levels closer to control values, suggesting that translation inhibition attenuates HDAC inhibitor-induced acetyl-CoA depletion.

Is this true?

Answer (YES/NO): NO